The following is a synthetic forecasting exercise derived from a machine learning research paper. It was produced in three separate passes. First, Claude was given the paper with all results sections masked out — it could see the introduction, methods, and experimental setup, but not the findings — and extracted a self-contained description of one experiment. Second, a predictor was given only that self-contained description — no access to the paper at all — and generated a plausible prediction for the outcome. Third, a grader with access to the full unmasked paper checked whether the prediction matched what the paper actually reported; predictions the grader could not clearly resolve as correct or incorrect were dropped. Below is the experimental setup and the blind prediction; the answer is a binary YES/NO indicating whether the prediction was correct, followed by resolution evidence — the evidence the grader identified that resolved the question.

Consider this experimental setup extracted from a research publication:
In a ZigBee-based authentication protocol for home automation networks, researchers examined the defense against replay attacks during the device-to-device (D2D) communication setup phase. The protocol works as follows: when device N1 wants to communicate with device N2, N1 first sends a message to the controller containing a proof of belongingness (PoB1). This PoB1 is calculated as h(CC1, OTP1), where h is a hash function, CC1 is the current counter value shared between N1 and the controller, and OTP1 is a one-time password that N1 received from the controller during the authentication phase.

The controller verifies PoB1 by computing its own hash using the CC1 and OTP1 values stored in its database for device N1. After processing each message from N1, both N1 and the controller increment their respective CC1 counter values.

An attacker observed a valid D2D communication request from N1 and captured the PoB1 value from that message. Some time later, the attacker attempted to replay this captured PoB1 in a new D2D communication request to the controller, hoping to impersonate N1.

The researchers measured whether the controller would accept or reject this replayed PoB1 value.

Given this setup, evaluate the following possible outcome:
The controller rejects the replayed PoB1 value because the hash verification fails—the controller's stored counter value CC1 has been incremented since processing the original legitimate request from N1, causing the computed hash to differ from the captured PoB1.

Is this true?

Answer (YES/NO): YES